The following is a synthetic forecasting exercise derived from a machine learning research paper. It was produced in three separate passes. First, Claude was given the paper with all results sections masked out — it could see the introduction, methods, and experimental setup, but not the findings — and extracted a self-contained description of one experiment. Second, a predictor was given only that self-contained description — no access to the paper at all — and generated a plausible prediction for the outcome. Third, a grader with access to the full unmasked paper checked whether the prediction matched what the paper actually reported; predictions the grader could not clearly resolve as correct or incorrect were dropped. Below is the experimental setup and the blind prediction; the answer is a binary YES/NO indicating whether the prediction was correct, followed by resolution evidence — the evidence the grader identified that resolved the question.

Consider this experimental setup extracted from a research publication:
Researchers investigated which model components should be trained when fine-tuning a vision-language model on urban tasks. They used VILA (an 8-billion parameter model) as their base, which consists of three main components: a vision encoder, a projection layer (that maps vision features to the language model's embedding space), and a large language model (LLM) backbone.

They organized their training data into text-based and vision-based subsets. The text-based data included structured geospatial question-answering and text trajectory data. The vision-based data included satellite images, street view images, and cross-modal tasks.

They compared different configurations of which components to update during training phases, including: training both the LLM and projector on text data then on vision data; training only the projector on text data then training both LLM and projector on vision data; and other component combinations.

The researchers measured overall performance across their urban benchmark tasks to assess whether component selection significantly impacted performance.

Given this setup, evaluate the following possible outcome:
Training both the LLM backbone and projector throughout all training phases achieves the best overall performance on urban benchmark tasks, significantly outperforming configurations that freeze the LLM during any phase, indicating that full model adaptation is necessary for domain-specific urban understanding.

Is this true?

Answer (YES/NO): NO